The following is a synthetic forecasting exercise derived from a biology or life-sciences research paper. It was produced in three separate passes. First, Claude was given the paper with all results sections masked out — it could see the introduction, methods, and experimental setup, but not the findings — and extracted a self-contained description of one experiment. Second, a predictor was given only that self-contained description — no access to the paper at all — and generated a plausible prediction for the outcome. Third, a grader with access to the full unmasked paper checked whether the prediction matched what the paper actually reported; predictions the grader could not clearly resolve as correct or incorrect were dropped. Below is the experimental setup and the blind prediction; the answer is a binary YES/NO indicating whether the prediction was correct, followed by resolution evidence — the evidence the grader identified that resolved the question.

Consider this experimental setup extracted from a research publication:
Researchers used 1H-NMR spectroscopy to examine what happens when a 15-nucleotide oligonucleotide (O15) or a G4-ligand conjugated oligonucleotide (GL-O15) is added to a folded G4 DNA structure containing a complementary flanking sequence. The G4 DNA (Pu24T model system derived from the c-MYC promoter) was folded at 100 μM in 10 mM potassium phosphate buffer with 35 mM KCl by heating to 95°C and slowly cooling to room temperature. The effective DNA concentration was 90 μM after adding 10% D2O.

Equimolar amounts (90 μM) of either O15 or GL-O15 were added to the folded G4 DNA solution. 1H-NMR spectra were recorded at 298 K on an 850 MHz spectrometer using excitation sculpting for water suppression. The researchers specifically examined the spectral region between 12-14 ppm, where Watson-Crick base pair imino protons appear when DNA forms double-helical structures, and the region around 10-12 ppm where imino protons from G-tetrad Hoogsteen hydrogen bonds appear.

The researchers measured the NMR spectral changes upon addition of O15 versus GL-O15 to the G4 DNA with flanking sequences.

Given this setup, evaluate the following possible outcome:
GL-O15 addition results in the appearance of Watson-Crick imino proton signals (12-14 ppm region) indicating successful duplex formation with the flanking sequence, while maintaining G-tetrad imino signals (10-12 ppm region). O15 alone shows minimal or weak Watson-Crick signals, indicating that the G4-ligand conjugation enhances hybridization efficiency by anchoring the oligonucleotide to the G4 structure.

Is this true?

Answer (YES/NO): NO